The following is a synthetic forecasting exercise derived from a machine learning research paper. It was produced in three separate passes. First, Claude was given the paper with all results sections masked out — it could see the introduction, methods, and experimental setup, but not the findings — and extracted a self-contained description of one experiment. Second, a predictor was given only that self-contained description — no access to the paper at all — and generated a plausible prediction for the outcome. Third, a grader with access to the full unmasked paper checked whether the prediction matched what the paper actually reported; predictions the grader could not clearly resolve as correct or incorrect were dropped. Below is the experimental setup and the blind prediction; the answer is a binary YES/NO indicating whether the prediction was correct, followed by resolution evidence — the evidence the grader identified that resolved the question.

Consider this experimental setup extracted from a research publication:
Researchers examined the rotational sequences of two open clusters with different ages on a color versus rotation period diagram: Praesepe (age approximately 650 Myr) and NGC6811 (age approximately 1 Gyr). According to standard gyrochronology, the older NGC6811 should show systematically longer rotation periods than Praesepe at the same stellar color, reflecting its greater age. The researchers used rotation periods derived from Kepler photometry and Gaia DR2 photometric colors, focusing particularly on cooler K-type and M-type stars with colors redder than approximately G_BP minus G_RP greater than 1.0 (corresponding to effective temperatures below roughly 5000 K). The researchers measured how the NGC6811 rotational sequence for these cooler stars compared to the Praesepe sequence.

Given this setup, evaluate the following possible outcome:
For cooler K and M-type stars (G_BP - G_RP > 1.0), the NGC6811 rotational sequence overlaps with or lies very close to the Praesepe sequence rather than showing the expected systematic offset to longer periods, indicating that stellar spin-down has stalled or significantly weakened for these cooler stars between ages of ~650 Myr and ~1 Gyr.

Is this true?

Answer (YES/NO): YES